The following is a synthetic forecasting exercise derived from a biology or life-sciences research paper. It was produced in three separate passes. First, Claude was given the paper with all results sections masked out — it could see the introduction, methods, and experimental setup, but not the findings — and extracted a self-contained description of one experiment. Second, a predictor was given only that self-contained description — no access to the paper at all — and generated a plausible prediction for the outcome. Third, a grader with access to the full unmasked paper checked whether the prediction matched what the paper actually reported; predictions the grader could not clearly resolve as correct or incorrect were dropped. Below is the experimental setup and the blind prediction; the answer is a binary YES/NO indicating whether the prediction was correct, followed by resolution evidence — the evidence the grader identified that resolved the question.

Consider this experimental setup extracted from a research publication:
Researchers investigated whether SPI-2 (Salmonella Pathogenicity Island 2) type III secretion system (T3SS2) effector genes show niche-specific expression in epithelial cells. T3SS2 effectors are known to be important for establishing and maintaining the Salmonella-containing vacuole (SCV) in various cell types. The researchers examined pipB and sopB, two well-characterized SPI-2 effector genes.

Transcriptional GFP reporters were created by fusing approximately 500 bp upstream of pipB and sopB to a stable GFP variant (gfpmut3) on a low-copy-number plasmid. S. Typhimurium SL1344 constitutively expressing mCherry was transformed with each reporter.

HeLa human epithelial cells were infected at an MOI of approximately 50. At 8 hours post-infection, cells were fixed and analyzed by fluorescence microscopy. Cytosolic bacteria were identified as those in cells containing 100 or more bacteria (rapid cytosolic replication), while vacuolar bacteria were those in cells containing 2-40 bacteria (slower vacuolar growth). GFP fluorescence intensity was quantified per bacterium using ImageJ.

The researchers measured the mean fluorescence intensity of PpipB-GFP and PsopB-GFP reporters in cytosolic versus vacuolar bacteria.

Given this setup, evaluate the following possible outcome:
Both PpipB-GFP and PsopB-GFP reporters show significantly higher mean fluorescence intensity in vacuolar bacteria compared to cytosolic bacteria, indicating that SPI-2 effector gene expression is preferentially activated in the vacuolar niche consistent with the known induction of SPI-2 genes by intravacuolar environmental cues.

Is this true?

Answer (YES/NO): NO